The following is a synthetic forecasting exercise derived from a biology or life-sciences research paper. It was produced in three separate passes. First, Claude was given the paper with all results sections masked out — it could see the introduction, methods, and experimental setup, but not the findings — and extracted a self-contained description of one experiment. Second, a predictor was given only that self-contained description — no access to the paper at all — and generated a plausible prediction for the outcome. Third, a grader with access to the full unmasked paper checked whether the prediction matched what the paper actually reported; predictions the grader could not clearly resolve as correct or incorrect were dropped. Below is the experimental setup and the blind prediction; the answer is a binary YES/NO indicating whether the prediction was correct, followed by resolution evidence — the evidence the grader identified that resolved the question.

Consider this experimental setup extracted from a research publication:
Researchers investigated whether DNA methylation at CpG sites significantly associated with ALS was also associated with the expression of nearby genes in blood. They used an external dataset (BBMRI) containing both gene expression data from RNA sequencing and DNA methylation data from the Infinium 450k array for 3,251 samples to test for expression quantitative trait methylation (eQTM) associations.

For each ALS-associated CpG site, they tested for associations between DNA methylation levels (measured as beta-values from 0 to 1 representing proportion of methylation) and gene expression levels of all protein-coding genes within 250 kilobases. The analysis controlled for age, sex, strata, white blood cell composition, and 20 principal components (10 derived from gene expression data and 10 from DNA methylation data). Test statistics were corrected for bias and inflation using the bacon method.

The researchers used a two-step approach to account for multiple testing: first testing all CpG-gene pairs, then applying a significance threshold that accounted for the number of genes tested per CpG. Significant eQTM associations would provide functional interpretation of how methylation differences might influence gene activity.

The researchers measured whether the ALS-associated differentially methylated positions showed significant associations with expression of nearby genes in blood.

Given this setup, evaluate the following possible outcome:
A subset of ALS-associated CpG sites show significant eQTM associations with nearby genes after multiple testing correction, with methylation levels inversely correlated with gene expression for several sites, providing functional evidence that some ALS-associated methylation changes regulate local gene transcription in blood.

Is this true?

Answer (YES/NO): NO